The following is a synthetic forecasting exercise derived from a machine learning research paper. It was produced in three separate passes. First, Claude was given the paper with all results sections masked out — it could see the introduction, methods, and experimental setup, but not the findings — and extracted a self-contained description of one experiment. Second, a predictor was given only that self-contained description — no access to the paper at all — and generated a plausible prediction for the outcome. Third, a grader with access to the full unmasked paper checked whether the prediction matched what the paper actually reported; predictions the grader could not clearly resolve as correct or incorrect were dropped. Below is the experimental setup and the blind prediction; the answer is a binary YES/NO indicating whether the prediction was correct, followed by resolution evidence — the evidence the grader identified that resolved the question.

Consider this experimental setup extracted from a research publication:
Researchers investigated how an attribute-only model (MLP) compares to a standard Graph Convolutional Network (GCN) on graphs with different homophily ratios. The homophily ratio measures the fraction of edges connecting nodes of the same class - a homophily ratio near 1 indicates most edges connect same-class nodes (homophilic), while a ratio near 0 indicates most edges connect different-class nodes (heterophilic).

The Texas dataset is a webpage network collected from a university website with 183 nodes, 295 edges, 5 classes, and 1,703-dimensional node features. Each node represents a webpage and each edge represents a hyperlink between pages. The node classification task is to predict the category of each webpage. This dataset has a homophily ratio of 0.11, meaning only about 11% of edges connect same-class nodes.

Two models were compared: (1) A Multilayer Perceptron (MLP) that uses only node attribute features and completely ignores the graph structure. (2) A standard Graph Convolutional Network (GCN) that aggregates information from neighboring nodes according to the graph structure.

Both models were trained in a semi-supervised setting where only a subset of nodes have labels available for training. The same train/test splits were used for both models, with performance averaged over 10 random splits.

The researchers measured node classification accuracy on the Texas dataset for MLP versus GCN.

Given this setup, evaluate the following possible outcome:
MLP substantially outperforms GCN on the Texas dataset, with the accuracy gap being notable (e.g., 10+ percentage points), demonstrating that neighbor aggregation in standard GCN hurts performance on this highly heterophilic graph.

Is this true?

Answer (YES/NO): YES